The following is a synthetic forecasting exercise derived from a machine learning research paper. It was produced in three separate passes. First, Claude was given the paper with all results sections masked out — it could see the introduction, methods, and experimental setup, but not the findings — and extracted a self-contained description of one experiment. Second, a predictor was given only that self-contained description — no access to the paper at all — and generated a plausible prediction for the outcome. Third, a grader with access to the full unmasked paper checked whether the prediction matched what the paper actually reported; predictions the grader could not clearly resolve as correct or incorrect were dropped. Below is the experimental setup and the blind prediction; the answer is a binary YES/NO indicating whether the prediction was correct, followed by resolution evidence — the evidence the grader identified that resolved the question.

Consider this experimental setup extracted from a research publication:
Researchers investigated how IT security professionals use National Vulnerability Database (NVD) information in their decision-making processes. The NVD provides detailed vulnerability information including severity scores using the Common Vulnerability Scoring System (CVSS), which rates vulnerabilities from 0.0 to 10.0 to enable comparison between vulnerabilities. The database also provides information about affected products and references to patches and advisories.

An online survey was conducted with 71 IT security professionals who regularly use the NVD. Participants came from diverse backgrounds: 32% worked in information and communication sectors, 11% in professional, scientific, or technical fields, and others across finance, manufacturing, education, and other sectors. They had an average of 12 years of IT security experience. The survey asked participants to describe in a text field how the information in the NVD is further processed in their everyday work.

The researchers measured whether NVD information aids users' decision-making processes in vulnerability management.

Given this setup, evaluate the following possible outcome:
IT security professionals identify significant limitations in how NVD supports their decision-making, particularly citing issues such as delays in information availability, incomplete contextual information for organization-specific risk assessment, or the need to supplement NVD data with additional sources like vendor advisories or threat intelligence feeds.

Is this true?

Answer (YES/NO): YES